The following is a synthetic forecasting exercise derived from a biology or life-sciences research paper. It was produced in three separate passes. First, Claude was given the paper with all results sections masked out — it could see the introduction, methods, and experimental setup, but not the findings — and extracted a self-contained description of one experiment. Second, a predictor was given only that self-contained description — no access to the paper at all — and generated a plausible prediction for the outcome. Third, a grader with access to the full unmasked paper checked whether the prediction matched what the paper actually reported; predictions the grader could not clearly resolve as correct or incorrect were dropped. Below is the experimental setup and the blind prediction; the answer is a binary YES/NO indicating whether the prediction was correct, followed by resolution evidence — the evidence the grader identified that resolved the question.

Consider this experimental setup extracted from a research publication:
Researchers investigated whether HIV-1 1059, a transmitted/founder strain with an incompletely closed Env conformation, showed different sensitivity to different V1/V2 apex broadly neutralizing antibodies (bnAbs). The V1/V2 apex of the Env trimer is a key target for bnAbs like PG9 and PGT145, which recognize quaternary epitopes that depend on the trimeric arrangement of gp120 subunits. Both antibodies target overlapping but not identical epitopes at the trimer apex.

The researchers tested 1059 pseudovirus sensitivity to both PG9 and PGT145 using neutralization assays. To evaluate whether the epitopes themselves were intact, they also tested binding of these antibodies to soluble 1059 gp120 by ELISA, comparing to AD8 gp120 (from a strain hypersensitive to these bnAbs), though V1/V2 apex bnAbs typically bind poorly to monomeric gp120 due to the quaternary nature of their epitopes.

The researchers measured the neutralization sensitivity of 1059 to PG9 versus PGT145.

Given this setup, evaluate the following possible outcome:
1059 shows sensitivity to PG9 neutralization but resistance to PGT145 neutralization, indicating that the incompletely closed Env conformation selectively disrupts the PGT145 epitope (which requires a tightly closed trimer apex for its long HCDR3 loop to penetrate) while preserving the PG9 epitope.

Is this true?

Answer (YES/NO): NO